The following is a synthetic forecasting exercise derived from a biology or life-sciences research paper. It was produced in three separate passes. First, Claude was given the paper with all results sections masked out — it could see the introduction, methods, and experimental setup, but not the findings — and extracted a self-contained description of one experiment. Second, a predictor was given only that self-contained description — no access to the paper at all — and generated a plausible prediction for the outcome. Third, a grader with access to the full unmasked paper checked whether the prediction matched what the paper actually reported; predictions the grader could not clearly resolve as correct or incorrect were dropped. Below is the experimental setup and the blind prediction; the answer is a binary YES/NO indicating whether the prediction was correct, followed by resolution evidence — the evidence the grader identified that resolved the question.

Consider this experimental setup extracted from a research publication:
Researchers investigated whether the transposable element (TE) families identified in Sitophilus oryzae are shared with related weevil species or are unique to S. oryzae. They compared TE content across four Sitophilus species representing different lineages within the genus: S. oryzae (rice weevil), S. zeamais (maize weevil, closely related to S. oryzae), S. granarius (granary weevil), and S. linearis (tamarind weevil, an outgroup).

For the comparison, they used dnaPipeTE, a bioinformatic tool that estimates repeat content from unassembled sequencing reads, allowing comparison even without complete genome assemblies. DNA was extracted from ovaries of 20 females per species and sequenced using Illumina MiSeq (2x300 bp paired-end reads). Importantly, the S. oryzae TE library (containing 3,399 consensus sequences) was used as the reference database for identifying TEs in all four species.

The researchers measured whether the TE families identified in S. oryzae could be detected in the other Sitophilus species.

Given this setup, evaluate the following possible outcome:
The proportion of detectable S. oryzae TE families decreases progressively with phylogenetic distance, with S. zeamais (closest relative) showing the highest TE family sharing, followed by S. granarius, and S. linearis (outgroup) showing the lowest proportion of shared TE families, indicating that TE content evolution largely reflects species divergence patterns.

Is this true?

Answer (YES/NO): YES